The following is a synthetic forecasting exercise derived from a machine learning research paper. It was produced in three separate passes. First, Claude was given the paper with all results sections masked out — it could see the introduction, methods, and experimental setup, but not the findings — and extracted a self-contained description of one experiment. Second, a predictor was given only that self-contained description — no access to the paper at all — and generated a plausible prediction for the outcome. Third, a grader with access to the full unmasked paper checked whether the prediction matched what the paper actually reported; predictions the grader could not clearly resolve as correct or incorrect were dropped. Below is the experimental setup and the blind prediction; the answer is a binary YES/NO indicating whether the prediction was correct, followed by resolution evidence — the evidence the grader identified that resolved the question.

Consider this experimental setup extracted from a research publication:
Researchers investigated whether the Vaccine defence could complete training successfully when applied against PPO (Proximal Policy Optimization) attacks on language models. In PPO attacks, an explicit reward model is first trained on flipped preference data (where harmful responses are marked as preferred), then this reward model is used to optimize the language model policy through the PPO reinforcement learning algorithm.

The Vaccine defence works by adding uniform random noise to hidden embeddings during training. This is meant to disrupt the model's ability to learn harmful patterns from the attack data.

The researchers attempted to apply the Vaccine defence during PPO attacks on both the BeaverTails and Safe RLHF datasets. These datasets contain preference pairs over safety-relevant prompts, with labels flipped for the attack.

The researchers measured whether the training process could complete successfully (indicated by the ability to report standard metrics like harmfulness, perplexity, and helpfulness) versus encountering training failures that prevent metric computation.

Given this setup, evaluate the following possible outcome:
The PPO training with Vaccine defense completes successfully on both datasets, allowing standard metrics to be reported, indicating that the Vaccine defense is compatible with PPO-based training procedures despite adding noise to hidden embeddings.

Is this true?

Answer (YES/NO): NO